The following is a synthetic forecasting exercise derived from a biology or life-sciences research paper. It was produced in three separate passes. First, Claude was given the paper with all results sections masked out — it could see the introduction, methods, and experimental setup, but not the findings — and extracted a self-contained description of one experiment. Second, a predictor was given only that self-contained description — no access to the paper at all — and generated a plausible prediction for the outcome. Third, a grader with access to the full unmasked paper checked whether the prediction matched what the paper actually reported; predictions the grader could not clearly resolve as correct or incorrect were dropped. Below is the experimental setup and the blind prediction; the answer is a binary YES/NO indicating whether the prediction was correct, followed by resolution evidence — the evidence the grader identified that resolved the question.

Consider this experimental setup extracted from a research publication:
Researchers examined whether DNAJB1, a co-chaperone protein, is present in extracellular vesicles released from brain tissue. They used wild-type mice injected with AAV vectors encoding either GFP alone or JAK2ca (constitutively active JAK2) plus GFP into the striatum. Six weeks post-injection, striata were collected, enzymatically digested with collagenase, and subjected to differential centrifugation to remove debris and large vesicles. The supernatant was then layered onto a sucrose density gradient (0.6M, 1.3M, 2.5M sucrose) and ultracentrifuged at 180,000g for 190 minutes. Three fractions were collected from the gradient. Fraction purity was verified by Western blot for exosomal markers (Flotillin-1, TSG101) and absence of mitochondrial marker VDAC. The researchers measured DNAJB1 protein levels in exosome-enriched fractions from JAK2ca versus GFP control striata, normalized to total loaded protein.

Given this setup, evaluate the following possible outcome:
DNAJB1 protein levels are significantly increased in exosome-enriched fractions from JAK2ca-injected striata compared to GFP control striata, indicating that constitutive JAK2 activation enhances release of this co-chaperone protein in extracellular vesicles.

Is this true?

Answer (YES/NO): NO